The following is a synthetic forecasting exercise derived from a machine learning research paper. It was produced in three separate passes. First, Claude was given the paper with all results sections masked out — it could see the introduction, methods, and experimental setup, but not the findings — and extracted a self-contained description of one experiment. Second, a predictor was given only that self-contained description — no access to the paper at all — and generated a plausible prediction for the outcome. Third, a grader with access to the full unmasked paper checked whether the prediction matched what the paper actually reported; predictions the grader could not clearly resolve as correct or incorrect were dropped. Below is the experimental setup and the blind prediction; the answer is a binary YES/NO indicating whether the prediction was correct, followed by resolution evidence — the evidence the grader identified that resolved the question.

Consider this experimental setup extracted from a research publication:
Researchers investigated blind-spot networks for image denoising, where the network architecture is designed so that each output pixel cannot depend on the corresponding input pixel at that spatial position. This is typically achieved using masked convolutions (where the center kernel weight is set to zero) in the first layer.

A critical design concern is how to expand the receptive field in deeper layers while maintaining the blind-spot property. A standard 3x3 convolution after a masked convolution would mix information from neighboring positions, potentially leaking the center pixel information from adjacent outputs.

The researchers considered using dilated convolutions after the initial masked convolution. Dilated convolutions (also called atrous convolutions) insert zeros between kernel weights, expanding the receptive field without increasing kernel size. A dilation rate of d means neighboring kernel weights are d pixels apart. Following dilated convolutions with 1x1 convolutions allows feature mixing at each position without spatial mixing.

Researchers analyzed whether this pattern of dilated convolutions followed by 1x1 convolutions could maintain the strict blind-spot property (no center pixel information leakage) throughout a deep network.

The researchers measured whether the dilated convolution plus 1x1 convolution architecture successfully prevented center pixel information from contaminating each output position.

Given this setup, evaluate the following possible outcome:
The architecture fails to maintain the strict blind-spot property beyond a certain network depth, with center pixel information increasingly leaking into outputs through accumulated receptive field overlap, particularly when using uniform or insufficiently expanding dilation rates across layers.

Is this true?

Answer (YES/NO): NO